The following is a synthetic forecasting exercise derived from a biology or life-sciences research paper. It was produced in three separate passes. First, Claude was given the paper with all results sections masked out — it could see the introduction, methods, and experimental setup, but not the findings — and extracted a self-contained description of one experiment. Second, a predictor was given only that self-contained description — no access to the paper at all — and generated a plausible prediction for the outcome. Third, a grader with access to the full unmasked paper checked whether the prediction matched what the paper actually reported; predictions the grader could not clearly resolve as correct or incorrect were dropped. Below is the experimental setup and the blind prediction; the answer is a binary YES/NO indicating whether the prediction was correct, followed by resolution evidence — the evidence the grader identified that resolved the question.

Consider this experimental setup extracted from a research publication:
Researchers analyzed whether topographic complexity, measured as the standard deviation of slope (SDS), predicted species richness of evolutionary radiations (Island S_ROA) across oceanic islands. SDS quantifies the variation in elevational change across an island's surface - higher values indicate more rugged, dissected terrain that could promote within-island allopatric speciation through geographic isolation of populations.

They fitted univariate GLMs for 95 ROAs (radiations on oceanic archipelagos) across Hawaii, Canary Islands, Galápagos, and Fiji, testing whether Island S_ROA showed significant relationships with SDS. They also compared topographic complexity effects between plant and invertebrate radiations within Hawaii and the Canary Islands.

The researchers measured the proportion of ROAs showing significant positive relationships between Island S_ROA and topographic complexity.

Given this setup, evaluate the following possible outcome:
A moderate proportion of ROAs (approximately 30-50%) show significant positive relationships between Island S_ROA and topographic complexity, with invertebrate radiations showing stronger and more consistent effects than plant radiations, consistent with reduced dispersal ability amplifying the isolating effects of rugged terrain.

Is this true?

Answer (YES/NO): NO